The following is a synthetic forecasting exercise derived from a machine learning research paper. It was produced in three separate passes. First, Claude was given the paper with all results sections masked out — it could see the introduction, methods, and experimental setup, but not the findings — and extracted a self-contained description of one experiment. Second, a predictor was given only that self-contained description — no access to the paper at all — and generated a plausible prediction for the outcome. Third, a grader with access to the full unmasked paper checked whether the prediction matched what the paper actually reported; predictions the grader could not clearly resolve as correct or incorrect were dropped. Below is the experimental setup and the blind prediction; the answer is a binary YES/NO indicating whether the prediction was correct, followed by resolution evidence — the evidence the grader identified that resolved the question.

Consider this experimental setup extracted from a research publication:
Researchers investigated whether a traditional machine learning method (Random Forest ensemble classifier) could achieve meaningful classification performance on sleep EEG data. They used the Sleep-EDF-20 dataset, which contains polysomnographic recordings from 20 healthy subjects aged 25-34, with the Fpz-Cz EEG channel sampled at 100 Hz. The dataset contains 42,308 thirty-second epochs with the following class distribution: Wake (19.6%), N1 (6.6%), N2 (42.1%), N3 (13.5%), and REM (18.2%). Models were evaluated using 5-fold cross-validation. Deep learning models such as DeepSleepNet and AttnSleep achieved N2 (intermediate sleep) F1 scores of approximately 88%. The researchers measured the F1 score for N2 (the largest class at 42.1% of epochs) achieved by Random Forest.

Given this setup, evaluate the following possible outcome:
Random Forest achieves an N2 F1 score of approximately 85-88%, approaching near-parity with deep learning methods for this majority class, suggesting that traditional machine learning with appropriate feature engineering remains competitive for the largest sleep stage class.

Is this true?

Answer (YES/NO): NO